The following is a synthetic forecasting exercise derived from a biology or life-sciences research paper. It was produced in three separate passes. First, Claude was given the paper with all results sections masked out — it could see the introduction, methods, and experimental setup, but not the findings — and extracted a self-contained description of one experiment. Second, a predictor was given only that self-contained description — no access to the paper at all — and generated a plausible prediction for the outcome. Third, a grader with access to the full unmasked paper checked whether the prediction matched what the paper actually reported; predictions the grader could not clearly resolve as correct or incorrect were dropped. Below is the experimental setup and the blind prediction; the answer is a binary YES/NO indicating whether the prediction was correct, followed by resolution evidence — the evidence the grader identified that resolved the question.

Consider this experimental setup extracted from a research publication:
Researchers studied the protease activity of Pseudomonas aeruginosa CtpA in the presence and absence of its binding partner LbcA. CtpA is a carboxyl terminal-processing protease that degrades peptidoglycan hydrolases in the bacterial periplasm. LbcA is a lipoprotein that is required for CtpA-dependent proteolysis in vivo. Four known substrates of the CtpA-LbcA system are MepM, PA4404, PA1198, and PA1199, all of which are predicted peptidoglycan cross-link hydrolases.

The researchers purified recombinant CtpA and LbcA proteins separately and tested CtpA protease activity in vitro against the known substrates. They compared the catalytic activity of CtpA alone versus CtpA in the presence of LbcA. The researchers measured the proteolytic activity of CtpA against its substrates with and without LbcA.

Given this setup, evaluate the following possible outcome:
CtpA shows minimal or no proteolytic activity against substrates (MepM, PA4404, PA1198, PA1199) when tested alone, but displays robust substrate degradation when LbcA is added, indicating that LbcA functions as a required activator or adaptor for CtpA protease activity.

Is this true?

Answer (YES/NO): YES